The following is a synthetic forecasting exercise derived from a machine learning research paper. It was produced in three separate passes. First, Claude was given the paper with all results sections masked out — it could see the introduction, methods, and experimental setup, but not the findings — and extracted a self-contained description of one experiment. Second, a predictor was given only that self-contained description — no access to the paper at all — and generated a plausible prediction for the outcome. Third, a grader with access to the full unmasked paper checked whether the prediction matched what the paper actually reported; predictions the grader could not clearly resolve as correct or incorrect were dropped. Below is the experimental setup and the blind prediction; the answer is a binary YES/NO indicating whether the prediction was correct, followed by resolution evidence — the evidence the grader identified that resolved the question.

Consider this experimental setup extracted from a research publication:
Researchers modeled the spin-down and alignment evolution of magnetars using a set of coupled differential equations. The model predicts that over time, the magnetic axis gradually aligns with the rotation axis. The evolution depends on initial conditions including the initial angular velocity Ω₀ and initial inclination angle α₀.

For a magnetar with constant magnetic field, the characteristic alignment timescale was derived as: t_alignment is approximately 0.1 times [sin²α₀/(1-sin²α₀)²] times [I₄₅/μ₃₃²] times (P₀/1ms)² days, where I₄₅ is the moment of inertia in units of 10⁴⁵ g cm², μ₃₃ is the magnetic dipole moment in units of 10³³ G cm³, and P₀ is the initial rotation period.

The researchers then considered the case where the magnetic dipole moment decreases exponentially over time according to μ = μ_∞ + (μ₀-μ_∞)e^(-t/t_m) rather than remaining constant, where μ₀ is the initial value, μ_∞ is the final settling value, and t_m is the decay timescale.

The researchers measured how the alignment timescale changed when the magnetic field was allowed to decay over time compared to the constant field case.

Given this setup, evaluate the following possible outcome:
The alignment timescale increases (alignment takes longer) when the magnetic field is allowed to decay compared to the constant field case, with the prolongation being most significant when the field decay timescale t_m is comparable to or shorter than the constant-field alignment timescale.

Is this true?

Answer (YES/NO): YES